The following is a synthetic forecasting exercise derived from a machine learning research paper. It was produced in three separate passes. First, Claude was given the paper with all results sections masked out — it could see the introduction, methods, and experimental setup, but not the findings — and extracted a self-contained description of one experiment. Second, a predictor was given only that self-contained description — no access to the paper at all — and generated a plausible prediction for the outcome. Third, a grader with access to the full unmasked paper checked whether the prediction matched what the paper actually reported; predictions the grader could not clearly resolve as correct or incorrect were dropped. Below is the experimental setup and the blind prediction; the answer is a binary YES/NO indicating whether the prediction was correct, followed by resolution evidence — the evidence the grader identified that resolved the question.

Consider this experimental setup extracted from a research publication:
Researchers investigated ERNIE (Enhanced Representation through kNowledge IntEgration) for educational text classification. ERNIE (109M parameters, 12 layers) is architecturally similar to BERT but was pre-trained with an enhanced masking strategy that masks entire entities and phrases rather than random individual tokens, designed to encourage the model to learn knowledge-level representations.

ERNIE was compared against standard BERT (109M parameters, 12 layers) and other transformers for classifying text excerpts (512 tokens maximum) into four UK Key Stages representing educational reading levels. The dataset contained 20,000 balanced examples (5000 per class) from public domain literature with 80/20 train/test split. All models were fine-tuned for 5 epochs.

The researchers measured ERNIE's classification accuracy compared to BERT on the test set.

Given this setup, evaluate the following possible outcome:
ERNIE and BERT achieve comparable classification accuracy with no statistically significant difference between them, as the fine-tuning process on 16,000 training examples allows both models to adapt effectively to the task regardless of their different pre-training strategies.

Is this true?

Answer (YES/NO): NO